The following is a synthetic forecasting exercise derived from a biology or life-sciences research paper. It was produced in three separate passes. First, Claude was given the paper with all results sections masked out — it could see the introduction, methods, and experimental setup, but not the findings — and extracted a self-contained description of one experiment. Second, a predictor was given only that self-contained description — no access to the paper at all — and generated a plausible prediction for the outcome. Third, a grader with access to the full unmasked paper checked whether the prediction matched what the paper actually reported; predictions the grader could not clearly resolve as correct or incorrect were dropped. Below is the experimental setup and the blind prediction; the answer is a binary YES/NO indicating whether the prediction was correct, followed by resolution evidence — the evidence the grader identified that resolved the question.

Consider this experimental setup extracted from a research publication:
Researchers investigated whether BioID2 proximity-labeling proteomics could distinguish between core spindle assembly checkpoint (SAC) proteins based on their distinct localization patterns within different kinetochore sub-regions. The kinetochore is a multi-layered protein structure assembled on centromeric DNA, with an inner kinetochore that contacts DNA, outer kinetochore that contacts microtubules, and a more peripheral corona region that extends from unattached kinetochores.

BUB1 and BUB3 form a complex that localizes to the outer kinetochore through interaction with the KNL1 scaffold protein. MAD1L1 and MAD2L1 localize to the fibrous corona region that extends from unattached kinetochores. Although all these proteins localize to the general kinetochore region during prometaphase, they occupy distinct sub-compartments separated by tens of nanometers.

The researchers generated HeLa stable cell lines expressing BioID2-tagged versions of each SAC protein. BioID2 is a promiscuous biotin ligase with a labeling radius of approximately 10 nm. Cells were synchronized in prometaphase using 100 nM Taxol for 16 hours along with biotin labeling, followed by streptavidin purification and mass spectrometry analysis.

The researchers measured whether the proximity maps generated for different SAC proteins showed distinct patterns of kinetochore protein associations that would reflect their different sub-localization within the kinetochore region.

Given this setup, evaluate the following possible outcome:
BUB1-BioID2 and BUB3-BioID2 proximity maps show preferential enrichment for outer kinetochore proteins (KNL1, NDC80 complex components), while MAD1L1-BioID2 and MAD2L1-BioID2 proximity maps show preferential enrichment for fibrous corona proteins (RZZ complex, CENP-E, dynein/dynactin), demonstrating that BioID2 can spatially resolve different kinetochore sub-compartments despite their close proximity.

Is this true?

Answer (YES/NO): NO